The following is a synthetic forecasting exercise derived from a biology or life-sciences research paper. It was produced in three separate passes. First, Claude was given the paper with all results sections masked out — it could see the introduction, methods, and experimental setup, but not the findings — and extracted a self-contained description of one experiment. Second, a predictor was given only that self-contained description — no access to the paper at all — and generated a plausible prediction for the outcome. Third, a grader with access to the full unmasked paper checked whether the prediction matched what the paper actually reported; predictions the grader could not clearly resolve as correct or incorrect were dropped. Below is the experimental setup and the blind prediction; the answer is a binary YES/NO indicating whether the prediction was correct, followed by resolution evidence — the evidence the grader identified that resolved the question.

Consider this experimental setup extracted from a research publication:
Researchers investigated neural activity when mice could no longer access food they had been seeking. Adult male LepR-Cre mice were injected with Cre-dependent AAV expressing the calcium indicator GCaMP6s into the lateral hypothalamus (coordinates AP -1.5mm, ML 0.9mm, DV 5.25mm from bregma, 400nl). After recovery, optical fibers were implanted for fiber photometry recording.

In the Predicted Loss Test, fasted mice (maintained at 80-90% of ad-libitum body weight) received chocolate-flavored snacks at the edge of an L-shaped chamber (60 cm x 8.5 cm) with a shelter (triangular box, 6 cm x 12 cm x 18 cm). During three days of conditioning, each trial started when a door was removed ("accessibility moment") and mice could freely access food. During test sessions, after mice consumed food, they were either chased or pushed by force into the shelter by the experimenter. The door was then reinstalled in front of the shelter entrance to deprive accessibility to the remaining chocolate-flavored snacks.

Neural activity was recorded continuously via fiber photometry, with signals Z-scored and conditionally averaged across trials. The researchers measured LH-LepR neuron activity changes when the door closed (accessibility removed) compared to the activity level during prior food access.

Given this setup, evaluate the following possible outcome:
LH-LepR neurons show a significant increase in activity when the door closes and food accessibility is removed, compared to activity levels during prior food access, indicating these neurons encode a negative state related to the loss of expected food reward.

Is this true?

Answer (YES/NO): NO